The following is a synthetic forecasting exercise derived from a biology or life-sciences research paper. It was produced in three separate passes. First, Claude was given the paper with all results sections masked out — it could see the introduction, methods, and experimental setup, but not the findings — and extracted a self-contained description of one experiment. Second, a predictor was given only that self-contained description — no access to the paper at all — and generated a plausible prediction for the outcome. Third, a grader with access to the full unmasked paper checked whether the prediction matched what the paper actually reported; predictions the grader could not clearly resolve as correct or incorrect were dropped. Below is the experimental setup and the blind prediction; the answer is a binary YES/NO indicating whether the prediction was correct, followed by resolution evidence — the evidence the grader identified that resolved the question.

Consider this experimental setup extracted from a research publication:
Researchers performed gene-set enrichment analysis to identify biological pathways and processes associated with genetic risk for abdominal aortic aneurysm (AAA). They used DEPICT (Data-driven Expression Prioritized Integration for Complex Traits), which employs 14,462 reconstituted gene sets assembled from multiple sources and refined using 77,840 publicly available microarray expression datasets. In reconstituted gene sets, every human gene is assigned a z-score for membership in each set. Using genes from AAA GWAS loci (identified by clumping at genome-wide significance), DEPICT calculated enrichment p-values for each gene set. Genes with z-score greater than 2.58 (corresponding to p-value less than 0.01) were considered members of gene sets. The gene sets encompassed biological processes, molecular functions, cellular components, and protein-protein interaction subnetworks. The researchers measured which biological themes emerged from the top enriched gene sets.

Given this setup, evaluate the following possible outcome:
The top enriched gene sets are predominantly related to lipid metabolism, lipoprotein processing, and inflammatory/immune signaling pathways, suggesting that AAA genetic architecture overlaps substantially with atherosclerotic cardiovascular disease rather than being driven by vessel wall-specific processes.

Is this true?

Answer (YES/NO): NO